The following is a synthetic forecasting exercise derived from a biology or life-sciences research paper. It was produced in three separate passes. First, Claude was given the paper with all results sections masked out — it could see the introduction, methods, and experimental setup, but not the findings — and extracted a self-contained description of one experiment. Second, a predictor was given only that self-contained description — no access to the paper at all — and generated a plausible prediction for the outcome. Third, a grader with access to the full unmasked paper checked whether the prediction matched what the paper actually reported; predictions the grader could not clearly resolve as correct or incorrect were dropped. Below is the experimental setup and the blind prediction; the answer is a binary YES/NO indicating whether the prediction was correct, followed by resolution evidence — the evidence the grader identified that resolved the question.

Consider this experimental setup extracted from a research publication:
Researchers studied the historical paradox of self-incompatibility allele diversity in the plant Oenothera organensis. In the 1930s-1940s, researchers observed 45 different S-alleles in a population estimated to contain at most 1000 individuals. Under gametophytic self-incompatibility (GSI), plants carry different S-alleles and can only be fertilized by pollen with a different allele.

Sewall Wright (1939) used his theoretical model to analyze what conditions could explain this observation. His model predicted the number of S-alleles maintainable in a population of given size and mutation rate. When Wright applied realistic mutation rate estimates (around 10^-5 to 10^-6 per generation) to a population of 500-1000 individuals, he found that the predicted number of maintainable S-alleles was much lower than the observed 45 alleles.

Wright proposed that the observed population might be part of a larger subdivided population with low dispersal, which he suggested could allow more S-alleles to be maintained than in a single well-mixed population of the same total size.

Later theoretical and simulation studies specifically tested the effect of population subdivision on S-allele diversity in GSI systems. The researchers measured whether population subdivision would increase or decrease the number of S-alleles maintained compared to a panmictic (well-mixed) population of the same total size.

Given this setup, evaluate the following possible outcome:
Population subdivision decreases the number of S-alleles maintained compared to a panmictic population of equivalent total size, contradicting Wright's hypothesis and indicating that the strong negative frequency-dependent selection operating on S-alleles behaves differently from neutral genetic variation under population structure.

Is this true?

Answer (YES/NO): YES